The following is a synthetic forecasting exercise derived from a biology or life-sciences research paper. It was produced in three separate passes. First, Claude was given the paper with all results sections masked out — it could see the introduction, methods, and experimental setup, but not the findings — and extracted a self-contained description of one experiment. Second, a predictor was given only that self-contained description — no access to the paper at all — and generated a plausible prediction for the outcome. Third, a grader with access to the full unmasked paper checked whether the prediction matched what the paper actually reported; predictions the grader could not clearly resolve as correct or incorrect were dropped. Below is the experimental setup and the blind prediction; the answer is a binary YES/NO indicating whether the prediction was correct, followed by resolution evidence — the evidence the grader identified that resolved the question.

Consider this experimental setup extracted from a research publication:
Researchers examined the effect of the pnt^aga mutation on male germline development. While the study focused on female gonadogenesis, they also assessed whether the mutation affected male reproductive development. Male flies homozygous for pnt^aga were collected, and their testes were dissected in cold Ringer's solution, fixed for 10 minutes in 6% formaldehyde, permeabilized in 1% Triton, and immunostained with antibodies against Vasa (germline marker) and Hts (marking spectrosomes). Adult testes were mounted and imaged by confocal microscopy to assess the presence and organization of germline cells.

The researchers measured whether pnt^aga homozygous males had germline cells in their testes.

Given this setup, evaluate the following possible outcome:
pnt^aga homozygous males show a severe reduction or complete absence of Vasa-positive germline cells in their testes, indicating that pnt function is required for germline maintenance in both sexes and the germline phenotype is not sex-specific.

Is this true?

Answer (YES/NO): YES